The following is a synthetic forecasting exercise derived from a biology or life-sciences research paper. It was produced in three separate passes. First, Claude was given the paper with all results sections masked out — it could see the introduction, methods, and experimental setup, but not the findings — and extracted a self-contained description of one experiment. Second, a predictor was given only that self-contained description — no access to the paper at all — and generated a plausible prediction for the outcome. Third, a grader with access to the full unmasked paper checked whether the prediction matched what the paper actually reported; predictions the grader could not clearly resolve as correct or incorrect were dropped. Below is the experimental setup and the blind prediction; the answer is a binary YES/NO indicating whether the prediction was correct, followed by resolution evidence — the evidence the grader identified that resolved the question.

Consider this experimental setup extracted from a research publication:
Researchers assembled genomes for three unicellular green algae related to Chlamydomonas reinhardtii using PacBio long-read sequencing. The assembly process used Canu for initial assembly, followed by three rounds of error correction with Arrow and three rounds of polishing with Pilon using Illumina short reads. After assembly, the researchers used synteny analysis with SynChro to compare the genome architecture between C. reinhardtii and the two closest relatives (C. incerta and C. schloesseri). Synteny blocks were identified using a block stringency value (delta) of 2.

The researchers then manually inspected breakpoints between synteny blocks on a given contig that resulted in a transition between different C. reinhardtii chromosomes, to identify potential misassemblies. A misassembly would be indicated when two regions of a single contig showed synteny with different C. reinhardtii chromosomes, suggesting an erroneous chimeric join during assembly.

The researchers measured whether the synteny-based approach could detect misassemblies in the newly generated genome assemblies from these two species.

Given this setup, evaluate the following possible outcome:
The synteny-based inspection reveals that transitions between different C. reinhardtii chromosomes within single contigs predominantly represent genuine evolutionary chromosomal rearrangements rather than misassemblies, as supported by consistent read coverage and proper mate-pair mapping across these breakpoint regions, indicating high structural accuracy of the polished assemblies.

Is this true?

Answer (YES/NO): NO